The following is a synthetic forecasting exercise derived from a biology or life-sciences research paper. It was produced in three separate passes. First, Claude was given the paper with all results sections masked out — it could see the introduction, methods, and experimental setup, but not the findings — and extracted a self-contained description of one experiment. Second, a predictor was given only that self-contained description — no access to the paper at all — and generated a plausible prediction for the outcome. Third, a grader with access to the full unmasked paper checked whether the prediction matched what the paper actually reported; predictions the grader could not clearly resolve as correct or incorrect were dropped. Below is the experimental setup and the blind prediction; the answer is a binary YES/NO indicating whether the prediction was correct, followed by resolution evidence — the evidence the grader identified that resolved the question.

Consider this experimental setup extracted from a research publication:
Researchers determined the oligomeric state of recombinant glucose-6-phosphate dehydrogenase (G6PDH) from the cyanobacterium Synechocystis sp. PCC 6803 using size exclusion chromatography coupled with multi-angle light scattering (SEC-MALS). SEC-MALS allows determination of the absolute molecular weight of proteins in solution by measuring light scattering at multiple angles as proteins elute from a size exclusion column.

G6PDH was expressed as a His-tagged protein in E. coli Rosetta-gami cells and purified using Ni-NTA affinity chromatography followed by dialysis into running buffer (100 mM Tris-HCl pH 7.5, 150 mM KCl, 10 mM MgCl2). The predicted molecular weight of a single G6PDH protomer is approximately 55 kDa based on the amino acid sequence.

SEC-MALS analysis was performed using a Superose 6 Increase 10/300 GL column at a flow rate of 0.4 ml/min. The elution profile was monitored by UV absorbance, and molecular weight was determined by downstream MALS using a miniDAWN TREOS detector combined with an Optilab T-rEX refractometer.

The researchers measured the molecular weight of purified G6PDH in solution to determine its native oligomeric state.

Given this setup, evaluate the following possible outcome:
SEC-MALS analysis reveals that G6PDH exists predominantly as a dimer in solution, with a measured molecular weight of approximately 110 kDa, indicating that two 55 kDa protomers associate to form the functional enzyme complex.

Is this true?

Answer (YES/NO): NO